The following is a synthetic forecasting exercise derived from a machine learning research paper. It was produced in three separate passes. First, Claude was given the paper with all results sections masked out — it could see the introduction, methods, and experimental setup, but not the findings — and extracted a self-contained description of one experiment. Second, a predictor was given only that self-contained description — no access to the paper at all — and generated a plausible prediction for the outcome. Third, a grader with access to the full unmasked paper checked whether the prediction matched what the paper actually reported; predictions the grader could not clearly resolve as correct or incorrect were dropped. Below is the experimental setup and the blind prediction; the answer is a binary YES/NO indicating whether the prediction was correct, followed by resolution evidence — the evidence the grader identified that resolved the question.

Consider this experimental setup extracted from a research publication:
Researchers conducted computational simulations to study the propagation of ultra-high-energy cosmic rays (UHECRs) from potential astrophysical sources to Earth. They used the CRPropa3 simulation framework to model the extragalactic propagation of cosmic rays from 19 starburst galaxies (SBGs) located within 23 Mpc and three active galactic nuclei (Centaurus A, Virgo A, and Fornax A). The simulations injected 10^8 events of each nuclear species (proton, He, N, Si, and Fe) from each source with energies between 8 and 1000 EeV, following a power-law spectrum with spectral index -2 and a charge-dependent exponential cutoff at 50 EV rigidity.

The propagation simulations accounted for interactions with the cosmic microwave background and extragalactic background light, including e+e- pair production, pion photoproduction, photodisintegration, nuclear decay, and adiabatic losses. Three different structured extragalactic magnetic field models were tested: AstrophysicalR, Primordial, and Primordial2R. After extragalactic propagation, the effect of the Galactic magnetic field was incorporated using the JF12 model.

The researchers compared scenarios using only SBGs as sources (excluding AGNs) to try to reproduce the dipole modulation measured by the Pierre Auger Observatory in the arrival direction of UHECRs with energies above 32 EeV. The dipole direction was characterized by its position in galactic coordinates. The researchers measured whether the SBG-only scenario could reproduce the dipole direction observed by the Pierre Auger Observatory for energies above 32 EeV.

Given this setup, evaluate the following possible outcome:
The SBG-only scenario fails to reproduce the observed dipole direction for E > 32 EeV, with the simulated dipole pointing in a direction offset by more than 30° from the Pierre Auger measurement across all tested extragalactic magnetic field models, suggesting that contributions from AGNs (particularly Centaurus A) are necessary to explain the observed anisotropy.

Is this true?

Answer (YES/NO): YES